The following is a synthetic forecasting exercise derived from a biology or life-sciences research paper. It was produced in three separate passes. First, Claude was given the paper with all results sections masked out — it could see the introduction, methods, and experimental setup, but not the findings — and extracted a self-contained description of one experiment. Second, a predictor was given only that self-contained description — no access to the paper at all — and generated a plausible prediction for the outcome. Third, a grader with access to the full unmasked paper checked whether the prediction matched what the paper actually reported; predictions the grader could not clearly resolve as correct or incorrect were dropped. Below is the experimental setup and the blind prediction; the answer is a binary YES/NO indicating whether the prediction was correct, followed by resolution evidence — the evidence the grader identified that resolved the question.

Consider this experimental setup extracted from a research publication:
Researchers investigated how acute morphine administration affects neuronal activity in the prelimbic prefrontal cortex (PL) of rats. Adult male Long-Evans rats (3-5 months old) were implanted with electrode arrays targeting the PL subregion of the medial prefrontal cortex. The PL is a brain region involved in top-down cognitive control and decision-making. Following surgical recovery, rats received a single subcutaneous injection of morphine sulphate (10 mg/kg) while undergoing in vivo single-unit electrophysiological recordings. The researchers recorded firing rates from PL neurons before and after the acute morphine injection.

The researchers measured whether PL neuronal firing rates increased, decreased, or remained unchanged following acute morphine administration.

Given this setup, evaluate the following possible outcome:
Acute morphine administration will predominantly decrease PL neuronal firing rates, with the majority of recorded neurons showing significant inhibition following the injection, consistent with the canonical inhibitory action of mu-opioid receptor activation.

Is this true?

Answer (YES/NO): NO